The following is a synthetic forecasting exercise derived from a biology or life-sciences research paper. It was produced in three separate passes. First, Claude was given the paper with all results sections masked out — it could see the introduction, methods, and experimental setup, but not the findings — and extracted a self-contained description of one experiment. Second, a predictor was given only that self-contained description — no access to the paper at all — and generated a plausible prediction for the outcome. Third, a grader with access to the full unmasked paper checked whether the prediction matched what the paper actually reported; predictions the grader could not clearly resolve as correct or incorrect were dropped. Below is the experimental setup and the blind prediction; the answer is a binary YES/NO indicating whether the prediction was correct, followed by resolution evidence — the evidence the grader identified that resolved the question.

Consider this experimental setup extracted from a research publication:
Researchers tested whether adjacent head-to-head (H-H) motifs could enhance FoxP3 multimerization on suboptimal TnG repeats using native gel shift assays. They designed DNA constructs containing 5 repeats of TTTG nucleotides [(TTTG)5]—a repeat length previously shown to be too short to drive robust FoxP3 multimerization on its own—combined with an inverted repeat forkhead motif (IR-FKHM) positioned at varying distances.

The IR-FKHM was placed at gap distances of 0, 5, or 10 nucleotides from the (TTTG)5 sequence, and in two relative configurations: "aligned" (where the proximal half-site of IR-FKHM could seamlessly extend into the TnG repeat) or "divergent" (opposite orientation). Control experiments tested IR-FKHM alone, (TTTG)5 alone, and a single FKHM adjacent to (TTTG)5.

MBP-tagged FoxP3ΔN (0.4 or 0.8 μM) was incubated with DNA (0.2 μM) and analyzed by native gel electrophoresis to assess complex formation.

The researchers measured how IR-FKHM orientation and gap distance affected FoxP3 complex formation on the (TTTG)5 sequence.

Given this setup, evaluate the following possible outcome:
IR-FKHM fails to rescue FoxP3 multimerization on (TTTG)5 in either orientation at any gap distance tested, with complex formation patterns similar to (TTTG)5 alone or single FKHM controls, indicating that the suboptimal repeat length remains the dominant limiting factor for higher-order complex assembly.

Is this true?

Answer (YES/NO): NO